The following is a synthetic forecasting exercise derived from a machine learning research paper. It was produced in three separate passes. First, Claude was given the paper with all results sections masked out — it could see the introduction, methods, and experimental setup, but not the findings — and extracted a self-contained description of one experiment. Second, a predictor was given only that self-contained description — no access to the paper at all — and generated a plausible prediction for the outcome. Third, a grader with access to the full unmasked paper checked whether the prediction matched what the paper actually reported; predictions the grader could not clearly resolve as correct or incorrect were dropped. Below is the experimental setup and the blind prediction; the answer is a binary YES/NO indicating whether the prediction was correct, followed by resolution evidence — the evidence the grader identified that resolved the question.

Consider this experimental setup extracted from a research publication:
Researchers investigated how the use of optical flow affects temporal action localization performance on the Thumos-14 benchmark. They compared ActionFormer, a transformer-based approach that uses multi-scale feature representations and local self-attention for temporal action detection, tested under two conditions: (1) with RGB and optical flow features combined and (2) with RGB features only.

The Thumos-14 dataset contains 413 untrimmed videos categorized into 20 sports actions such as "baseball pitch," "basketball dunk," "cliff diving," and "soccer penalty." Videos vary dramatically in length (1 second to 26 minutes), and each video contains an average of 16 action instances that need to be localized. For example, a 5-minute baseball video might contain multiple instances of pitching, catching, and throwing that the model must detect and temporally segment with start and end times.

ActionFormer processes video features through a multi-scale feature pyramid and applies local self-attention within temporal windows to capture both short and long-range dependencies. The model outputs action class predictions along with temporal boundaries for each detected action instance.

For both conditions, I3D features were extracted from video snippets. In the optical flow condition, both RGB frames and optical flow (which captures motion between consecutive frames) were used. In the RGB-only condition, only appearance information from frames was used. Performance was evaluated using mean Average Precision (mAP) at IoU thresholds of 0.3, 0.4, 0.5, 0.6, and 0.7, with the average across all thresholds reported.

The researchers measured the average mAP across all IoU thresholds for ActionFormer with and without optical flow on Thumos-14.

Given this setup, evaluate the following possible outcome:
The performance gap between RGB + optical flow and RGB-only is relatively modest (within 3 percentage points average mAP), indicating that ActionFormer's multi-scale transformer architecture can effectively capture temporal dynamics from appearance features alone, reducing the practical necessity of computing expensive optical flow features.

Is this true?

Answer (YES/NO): NO